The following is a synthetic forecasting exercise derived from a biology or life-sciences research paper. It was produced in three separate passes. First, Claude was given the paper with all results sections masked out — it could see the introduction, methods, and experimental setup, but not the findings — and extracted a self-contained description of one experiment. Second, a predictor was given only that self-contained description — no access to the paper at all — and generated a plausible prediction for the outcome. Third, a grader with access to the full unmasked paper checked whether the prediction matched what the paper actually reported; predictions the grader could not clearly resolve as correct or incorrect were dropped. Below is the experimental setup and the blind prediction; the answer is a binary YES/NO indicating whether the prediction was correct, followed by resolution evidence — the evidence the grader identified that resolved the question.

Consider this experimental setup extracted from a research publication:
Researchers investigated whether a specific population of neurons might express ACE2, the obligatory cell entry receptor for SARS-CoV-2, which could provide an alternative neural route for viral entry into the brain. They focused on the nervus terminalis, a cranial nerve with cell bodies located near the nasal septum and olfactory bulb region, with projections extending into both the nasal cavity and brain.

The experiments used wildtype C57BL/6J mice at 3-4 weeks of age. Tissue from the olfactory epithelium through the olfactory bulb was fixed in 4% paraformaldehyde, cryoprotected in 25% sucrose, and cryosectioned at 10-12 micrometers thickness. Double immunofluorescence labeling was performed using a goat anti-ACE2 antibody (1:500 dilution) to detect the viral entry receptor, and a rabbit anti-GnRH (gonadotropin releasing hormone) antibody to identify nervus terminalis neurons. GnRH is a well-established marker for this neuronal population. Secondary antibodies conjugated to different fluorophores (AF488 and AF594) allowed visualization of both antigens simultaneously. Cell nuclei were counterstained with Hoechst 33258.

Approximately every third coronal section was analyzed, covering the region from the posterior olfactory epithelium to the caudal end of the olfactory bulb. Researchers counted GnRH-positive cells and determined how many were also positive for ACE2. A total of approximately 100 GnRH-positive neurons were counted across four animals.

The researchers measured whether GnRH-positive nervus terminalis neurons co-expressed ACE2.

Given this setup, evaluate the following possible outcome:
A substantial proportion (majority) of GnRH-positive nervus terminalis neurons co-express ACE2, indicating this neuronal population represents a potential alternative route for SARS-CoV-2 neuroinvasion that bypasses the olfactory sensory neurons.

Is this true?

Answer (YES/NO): YES